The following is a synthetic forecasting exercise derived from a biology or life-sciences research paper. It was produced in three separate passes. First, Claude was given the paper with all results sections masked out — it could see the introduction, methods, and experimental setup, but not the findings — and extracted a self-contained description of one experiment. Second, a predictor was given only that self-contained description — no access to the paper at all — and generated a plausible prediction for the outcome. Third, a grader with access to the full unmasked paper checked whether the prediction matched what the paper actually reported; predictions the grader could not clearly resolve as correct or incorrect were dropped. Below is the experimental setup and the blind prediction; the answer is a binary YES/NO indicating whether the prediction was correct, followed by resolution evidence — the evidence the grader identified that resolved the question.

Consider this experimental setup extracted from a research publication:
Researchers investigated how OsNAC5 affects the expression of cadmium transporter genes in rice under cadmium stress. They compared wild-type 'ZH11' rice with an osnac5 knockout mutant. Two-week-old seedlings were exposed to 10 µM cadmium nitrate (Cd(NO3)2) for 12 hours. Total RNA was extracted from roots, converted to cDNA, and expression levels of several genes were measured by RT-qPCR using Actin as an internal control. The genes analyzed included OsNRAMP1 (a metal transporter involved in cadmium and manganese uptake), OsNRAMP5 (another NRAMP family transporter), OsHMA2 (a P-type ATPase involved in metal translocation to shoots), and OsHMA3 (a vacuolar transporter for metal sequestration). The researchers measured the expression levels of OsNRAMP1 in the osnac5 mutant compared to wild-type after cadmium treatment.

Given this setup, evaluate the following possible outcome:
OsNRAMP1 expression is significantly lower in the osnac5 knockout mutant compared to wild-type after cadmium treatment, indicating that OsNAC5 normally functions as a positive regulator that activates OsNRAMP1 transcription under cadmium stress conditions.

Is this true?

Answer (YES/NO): YES